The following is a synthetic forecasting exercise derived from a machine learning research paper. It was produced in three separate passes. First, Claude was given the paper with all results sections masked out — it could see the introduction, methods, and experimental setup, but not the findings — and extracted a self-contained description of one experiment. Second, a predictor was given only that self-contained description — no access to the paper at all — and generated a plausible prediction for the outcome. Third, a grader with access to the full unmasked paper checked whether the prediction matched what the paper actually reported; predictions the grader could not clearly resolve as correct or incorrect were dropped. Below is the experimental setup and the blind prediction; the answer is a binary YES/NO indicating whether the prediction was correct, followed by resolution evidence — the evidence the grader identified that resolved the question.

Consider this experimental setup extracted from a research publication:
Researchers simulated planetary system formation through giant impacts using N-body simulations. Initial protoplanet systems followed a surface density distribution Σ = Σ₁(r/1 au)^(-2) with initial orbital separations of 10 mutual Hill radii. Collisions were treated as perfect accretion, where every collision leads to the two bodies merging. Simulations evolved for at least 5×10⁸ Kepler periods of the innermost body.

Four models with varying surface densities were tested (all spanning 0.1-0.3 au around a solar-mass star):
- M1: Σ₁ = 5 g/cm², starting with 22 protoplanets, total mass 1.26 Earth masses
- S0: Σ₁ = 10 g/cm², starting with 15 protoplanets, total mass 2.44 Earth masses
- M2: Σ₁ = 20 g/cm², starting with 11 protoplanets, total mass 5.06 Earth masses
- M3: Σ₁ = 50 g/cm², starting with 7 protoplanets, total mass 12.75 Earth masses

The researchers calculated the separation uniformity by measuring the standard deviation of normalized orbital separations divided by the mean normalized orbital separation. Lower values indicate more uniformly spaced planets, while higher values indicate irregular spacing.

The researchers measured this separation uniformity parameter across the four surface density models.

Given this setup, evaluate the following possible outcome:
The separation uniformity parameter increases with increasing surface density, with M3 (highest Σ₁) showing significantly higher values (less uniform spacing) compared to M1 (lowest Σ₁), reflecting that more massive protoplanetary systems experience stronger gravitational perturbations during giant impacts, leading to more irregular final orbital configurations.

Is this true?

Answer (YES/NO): NO